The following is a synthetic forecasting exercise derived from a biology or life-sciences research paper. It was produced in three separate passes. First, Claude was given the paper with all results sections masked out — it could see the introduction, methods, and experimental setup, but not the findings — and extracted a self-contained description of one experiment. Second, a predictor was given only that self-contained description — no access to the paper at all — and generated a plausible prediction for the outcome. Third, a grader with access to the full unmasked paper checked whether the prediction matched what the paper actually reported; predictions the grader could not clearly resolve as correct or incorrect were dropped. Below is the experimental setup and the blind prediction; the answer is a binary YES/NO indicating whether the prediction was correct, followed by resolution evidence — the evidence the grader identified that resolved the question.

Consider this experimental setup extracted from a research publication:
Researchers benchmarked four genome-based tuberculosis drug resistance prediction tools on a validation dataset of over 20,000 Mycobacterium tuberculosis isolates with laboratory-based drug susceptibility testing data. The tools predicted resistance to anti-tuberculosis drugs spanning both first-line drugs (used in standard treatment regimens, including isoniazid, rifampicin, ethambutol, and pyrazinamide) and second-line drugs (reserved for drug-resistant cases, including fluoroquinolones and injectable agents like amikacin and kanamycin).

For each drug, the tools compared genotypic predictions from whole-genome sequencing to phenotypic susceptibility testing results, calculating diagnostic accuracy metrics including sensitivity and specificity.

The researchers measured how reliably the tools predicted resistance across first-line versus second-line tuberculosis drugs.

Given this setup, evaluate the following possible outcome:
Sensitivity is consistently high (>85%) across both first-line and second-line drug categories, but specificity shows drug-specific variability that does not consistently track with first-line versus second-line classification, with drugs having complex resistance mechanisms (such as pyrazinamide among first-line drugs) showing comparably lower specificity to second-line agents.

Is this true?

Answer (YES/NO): NO